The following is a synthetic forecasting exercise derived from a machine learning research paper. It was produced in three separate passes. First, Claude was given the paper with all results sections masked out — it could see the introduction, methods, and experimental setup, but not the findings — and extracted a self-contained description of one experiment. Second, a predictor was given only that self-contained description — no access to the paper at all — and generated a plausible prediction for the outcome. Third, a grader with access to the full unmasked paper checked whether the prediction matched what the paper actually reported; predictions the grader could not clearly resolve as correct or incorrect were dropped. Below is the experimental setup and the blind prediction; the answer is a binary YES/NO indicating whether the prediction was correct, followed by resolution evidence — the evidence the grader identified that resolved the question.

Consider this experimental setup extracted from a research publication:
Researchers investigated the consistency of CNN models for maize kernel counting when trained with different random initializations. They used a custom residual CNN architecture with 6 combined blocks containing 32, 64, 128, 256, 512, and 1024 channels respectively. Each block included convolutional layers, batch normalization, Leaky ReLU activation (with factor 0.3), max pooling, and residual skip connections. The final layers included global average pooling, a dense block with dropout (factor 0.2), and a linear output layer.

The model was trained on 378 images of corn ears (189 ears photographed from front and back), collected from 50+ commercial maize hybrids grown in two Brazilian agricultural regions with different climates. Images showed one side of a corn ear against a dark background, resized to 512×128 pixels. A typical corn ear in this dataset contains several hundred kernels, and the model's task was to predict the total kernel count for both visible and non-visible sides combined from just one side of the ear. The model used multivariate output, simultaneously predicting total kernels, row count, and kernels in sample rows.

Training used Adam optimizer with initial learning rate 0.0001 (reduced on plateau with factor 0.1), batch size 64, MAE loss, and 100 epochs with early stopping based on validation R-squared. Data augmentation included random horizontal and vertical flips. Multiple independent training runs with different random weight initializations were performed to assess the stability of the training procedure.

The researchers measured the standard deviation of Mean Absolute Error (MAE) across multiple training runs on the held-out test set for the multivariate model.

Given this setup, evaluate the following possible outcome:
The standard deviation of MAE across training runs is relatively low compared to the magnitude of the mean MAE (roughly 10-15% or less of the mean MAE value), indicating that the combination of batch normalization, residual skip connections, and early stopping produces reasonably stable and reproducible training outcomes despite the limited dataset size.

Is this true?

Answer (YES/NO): YES